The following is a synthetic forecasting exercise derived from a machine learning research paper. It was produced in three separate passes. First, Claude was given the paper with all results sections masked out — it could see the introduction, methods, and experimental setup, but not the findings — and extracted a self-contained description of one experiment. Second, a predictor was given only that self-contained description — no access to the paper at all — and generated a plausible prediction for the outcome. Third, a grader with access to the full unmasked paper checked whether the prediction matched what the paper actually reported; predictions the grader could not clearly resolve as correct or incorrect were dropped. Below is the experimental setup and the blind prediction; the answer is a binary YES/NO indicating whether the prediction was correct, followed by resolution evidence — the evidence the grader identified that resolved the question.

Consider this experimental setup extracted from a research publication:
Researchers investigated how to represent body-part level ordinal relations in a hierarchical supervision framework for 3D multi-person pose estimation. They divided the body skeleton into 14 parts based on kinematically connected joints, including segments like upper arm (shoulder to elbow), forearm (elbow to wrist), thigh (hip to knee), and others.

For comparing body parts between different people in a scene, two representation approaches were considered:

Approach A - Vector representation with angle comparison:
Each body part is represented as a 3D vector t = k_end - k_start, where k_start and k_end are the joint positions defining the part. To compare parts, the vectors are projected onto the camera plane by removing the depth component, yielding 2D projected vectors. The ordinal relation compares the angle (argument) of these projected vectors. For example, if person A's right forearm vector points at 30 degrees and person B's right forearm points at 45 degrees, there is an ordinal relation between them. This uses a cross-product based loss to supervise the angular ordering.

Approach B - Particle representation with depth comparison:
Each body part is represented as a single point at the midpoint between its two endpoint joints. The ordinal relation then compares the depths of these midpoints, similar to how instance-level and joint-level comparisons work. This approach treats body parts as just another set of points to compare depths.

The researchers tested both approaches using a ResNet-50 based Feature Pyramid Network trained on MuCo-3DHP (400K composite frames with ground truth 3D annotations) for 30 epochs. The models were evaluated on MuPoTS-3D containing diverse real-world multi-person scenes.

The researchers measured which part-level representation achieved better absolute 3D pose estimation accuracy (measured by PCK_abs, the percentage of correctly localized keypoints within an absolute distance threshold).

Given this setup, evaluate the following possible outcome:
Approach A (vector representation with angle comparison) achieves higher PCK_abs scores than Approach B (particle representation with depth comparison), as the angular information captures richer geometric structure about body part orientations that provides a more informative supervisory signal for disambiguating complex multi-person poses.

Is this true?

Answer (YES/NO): YES